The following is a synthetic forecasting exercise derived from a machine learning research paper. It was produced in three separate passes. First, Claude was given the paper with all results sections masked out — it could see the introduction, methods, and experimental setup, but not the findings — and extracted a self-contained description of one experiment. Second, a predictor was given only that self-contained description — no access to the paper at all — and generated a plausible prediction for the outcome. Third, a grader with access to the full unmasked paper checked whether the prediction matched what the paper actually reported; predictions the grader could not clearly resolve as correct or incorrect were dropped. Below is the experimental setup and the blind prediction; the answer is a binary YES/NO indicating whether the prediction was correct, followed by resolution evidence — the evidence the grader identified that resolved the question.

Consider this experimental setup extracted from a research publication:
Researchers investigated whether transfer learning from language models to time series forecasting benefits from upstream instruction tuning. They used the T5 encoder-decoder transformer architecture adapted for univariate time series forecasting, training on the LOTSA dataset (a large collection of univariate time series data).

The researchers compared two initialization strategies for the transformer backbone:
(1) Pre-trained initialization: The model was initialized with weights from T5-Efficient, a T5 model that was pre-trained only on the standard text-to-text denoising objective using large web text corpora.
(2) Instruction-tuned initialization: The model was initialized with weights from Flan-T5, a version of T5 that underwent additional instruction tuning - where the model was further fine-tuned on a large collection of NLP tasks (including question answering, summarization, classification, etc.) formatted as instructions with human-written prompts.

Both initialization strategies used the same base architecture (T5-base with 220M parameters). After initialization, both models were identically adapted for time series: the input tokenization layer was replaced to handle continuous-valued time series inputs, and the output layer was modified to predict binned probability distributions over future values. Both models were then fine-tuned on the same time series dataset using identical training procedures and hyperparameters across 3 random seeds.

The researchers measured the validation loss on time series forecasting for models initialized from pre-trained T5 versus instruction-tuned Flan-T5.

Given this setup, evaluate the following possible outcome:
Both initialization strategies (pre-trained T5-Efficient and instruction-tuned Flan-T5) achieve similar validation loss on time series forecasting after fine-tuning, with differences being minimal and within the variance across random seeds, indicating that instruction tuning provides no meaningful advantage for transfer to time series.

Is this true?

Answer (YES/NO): NO